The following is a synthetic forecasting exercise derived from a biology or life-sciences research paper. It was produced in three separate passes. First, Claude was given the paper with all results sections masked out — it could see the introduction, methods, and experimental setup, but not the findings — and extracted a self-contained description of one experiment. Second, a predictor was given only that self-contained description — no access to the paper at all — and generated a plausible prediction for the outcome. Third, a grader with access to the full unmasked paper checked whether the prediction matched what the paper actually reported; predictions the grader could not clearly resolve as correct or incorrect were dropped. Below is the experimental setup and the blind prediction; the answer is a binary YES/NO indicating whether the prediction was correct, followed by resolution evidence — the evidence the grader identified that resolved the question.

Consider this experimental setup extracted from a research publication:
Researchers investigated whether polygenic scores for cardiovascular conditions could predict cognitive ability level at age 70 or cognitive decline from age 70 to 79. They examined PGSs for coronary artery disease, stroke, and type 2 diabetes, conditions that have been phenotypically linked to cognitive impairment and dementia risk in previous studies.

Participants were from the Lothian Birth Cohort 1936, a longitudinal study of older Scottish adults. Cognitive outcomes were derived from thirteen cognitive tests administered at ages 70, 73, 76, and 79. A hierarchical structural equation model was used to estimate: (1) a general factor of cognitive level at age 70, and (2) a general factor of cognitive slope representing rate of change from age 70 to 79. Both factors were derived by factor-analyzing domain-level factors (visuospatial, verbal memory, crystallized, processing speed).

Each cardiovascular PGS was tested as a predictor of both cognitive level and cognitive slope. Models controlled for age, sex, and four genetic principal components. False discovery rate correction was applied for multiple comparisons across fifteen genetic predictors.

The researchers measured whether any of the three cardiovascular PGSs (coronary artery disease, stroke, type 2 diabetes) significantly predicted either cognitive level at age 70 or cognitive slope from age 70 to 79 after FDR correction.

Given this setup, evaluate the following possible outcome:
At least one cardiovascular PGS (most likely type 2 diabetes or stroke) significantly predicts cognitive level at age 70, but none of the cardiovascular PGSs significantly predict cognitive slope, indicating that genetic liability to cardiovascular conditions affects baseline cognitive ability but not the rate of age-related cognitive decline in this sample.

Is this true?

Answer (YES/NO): NO